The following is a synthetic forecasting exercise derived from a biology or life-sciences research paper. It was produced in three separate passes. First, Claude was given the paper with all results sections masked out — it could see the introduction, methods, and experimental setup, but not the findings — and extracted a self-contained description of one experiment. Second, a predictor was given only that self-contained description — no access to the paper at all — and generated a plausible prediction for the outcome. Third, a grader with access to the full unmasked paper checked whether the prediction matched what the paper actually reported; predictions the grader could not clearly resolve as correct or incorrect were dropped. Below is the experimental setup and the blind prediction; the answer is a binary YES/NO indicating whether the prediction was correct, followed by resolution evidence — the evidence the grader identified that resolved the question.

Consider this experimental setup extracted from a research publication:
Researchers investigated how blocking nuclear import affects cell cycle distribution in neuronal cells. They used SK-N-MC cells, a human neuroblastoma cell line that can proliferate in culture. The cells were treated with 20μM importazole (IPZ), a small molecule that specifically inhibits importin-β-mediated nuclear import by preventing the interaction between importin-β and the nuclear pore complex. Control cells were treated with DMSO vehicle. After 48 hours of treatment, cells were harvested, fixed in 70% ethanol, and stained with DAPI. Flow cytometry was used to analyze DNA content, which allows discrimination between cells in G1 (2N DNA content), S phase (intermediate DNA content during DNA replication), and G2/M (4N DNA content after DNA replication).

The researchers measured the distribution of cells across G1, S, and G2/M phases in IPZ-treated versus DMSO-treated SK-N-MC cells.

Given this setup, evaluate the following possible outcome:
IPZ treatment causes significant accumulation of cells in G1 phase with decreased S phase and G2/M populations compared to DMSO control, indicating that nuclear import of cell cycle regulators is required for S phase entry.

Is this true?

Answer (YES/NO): NO